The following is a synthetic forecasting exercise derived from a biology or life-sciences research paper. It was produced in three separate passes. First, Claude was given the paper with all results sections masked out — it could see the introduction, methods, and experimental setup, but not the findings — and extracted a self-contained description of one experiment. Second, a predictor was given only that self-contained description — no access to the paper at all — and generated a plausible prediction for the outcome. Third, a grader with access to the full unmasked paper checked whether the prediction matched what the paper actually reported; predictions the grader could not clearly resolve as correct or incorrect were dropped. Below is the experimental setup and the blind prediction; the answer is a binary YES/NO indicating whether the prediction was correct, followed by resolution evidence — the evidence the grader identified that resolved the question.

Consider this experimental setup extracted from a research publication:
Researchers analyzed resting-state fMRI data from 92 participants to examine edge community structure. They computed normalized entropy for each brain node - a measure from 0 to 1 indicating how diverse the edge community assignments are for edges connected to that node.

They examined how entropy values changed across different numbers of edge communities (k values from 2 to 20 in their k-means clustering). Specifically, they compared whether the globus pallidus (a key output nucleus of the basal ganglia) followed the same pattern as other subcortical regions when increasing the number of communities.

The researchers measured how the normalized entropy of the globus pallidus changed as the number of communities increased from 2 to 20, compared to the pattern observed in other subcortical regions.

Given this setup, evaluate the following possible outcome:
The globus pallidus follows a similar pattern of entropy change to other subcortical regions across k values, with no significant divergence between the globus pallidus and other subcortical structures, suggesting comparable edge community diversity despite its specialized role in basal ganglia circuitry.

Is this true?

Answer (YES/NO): NO